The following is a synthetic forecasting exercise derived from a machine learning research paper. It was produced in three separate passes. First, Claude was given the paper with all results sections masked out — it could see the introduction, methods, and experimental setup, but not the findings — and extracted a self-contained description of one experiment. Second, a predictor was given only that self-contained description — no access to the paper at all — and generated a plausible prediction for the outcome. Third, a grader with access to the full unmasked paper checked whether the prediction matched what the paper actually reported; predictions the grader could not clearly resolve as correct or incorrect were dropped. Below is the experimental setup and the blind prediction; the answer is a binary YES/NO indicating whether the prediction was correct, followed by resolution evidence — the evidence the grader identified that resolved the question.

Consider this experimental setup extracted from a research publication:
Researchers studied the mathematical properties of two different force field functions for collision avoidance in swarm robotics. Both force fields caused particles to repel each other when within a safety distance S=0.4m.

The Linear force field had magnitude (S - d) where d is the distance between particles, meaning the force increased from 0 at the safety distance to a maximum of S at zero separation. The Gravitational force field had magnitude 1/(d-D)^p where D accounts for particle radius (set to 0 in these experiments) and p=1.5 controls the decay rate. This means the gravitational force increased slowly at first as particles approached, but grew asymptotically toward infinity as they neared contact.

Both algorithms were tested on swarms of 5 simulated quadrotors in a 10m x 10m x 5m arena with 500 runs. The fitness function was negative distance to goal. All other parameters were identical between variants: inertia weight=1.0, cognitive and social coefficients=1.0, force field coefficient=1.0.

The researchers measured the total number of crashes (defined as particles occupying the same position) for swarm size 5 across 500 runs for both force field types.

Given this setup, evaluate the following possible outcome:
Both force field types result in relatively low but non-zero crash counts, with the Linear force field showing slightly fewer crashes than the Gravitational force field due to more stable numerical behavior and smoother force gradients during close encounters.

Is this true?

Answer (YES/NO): NO